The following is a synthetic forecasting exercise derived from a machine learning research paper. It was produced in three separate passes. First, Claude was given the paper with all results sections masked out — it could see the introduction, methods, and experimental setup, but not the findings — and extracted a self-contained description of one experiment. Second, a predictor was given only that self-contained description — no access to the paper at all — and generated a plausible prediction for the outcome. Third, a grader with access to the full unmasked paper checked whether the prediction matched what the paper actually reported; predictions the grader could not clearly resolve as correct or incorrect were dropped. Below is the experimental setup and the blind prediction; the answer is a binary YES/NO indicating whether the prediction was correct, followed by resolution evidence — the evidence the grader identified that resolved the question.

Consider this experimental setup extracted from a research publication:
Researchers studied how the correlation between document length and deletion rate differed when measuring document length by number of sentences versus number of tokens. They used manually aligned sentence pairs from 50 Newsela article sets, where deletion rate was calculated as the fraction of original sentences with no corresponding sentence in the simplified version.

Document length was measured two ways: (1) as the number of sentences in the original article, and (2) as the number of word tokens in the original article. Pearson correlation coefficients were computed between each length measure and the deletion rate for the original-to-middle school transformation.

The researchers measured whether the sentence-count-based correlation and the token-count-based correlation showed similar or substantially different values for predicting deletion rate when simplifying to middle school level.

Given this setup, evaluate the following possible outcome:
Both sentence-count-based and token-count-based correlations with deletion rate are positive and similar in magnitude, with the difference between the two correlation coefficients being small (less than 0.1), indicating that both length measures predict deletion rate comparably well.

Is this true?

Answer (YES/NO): YES